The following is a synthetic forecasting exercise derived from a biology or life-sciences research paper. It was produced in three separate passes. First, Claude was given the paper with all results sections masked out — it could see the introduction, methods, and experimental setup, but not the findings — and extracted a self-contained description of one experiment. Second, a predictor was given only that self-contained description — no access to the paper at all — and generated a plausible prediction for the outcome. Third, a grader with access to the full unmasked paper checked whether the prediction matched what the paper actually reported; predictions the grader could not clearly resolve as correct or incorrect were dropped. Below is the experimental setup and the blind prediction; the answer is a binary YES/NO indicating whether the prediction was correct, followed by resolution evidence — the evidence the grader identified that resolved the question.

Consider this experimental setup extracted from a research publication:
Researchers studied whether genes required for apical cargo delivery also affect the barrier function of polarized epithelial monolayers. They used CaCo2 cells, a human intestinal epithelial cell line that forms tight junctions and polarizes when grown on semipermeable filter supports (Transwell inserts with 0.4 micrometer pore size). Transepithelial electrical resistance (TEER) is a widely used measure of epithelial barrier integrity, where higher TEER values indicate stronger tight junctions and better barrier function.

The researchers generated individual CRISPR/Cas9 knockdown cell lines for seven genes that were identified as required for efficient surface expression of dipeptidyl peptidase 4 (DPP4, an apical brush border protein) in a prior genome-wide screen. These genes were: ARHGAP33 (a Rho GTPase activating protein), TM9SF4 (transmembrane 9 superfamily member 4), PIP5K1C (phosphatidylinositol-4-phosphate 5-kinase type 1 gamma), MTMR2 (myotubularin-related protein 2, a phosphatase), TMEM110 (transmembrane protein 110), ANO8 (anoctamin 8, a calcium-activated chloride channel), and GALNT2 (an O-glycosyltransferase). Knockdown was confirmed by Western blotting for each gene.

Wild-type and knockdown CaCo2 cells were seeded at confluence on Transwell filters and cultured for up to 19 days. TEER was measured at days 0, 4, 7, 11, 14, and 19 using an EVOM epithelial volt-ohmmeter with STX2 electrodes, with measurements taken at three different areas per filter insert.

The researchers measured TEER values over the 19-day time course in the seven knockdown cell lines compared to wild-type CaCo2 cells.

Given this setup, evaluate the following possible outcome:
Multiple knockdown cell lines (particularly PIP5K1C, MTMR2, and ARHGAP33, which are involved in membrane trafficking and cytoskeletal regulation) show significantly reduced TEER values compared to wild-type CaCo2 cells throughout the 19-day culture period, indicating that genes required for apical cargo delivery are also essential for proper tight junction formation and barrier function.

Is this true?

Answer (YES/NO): NO